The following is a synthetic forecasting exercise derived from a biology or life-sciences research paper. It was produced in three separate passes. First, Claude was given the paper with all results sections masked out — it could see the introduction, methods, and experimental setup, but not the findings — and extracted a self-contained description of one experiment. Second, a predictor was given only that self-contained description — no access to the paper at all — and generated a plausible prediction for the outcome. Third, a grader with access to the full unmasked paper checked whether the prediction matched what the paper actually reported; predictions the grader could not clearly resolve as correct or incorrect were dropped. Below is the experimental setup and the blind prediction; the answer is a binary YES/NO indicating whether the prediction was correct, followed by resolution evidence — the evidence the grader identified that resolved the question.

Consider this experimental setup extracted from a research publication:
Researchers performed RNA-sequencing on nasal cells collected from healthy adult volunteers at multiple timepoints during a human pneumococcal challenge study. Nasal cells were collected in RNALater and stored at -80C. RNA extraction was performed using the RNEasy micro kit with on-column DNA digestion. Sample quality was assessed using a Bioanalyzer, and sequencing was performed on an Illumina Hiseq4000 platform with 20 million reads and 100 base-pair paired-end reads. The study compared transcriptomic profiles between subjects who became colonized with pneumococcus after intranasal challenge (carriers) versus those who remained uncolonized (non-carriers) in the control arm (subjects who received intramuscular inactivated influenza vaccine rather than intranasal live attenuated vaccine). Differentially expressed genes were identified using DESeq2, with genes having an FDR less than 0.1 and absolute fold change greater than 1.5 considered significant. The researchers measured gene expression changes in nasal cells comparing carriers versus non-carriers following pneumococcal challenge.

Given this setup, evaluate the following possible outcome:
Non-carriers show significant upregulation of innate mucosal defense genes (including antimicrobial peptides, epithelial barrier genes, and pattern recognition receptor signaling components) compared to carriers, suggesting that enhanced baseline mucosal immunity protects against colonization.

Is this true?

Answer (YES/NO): NO